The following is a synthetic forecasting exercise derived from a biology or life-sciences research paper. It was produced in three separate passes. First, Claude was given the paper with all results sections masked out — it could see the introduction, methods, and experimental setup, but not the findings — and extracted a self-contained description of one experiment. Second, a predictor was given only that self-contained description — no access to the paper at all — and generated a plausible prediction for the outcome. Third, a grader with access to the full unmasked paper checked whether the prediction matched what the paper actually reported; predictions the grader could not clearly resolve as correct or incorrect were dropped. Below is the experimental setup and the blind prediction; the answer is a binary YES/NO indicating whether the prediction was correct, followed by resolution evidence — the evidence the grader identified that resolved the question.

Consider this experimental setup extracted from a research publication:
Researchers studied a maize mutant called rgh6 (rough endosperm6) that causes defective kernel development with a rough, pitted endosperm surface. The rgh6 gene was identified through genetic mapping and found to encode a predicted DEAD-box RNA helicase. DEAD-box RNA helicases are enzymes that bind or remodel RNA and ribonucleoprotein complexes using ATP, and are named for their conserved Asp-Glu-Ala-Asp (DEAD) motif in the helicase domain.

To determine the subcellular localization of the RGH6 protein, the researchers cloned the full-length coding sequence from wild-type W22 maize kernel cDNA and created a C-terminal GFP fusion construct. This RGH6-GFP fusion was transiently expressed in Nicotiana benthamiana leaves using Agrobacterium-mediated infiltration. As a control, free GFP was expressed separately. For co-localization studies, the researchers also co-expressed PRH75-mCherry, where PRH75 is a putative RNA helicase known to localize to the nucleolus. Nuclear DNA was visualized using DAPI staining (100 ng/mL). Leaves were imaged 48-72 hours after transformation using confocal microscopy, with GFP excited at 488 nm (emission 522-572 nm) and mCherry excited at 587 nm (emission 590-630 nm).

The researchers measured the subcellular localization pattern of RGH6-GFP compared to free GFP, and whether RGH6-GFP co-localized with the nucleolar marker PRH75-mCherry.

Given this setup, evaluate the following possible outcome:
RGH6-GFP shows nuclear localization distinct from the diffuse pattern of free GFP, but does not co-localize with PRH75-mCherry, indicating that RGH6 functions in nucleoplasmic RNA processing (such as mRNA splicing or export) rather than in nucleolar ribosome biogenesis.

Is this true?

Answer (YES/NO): NO